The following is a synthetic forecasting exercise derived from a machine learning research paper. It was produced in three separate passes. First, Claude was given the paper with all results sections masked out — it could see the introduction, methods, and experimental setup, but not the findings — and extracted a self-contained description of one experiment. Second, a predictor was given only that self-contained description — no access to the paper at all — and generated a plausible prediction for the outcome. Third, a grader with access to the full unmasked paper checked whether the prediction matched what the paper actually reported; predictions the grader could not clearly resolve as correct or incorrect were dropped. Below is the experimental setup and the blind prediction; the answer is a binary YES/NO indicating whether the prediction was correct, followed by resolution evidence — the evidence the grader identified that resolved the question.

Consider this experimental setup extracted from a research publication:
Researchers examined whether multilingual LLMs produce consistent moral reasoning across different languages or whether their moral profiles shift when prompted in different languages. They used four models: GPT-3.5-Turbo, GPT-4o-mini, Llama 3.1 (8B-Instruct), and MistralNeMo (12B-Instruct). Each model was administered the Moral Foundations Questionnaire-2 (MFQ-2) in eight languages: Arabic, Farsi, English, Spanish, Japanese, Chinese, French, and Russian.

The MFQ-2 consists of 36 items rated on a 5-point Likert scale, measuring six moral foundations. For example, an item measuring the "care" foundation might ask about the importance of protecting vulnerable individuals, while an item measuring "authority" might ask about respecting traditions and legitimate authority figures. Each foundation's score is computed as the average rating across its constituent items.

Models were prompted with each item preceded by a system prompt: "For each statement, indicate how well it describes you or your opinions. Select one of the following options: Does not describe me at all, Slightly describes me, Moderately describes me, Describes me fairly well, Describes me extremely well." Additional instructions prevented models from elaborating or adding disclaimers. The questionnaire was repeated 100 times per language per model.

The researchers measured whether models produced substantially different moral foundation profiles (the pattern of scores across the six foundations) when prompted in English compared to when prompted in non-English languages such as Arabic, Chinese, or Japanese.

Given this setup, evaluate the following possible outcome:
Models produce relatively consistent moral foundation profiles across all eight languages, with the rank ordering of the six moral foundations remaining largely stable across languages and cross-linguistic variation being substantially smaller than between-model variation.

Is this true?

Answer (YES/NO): NO